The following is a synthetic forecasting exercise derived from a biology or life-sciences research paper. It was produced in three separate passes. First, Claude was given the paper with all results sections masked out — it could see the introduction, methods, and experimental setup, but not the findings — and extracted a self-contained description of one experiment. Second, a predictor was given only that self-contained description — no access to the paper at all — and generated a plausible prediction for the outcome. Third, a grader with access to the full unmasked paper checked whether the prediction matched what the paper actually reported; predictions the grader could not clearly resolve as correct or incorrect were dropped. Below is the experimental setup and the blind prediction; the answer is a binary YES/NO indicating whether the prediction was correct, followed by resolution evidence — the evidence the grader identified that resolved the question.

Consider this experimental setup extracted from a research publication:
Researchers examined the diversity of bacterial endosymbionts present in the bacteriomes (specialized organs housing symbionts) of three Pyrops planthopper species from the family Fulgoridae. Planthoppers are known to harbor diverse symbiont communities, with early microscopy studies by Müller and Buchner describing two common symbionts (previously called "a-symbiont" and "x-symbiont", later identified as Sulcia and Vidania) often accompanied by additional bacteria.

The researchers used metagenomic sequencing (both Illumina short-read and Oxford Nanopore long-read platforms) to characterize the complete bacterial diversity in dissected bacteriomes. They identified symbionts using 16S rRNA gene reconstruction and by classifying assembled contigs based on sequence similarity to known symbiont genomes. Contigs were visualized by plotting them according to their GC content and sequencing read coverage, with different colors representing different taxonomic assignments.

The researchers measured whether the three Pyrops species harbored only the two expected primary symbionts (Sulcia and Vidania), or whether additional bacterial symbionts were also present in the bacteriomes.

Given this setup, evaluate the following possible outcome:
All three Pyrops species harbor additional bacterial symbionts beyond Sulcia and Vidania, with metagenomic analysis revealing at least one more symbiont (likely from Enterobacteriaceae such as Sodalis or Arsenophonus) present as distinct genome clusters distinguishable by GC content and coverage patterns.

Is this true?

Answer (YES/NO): YES